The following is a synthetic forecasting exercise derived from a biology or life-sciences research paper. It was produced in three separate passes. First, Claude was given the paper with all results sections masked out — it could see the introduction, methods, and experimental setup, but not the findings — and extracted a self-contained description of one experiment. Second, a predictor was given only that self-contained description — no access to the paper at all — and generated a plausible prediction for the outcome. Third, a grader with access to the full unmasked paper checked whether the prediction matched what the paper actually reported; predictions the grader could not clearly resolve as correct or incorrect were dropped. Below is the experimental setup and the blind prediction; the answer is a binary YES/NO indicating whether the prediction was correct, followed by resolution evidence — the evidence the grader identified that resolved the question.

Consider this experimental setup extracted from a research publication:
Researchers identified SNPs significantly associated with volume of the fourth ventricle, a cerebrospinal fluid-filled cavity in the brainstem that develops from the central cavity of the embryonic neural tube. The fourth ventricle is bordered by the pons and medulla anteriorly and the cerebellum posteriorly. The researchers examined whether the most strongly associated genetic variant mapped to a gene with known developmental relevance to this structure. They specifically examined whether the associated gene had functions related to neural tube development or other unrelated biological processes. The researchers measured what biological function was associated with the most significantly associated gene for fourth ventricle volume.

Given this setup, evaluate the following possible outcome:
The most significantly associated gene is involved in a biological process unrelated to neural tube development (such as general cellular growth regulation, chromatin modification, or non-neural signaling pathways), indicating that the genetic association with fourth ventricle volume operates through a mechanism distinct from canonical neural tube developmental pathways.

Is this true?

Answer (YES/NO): NO